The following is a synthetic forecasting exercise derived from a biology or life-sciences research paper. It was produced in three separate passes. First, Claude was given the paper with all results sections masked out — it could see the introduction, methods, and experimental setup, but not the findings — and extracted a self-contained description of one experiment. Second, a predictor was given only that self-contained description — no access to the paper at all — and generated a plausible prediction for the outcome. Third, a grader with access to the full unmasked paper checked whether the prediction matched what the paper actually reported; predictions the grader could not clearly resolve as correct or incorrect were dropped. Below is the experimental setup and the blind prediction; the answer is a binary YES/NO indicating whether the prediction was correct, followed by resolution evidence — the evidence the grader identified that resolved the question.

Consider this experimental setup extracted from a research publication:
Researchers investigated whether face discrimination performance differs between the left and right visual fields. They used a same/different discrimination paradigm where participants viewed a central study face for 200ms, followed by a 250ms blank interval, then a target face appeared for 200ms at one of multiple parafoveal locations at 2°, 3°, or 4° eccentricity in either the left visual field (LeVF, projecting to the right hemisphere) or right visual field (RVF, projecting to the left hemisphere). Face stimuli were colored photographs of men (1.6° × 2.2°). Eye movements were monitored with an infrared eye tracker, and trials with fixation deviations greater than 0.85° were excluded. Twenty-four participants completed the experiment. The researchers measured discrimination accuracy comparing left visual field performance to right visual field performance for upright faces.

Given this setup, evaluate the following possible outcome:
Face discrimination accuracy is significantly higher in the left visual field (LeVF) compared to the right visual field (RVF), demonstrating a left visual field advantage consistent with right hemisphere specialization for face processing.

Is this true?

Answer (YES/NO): YES